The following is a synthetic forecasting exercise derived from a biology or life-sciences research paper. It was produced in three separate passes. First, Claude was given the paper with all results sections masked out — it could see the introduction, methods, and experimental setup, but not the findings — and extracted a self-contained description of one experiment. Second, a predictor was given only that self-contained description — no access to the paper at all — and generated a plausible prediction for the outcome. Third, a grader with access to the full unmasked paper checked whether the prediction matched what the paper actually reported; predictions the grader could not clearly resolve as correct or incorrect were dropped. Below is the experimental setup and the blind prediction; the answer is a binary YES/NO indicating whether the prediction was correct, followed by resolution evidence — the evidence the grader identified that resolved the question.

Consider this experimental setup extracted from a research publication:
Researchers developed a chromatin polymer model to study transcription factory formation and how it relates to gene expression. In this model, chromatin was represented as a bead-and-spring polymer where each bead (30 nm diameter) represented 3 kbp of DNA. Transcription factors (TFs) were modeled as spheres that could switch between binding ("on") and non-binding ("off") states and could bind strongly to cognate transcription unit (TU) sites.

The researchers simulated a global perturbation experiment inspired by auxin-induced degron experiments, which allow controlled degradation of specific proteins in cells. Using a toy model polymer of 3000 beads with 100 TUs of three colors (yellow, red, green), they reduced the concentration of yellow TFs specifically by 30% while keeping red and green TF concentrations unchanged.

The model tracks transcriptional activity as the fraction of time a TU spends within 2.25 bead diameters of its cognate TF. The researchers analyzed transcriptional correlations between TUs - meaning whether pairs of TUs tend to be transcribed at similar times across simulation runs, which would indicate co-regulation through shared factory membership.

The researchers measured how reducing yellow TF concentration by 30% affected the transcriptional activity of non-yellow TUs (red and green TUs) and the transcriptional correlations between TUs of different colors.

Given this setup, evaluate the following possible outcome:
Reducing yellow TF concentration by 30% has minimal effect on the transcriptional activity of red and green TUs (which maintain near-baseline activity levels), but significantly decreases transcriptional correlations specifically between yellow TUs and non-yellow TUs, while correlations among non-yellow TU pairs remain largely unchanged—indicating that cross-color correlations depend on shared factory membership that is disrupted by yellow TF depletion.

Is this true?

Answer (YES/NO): NO